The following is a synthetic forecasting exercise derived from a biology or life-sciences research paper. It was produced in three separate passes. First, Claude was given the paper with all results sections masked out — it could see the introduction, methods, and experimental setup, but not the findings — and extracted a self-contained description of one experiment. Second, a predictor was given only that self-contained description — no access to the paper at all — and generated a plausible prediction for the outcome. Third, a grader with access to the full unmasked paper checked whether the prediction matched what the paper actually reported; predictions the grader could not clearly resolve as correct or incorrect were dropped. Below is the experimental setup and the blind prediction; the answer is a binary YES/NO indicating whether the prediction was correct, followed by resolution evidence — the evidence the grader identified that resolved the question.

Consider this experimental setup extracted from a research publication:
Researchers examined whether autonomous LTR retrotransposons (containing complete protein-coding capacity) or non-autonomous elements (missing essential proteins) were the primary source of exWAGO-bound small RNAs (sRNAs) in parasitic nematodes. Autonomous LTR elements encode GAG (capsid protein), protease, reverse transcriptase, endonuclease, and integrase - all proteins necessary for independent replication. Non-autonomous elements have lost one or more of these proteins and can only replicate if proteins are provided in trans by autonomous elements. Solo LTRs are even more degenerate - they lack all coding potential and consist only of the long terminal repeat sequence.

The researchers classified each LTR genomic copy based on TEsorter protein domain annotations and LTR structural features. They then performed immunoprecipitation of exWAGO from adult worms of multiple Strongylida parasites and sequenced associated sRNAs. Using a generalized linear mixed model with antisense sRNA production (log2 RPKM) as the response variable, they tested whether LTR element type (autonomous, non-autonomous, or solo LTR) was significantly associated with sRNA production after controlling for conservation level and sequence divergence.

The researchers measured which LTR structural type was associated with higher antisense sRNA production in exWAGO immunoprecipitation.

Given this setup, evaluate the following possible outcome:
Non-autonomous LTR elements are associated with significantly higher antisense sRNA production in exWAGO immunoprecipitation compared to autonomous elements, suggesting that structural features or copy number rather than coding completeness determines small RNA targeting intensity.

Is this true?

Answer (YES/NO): NO